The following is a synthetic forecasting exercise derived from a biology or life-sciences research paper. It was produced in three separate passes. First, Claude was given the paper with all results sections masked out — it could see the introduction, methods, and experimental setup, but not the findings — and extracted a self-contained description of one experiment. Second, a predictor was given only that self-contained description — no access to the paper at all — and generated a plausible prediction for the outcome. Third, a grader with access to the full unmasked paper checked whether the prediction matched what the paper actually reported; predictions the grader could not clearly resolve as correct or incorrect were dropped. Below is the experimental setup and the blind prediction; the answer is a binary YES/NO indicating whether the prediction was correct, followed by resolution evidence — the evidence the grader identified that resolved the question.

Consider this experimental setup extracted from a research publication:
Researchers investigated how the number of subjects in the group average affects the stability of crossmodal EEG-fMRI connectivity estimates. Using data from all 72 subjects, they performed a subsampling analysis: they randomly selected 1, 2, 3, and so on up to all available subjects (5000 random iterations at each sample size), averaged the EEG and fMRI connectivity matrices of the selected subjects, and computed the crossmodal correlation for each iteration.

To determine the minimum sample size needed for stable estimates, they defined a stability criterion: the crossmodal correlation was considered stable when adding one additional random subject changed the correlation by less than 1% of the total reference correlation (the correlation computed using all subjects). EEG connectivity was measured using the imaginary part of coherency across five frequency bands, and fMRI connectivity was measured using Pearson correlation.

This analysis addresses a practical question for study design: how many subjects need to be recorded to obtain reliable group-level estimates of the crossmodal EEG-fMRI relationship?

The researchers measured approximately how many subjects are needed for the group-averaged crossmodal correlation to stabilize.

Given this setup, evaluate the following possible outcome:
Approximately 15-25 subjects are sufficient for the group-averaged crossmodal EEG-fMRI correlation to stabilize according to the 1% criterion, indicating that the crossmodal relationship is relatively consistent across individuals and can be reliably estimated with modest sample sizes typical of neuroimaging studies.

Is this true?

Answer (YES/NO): NO